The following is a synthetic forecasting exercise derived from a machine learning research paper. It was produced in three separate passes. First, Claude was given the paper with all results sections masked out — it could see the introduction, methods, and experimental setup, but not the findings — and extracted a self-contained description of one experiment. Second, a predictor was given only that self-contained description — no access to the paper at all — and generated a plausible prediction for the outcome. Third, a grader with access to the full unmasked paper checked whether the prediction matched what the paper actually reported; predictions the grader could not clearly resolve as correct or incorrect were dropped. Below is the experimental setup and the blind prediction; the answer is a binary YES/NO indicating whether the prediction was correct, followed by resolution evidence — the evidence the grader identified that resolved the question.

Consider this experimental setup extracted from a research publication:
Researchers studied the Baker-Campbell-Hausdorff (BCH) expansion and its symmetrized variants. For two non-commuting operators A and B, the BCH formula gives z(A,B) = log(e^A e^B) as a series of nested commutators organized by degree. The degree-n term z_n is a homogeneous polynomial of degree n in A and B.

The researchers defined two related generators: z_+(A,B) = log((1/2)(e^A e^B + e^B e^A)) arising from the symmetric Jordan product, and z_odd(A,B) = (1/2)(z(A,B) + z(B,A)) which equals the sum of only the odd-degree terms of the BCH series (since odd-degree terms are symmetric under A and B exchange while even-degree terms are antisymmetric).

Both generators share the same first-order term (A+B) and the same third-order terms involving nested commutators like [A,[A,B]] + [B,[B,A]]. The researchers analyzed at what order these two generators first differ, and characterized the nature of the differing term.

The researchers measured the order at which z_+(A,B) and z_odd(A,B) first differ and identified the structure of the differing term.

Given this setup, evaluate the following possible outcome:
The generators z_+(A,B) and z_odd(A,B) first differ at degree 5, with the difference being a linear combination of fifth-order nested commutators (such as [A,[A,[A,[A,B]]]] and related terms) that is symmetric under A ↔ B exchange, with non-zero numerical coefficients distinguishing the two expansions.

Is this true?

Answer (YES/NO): NO